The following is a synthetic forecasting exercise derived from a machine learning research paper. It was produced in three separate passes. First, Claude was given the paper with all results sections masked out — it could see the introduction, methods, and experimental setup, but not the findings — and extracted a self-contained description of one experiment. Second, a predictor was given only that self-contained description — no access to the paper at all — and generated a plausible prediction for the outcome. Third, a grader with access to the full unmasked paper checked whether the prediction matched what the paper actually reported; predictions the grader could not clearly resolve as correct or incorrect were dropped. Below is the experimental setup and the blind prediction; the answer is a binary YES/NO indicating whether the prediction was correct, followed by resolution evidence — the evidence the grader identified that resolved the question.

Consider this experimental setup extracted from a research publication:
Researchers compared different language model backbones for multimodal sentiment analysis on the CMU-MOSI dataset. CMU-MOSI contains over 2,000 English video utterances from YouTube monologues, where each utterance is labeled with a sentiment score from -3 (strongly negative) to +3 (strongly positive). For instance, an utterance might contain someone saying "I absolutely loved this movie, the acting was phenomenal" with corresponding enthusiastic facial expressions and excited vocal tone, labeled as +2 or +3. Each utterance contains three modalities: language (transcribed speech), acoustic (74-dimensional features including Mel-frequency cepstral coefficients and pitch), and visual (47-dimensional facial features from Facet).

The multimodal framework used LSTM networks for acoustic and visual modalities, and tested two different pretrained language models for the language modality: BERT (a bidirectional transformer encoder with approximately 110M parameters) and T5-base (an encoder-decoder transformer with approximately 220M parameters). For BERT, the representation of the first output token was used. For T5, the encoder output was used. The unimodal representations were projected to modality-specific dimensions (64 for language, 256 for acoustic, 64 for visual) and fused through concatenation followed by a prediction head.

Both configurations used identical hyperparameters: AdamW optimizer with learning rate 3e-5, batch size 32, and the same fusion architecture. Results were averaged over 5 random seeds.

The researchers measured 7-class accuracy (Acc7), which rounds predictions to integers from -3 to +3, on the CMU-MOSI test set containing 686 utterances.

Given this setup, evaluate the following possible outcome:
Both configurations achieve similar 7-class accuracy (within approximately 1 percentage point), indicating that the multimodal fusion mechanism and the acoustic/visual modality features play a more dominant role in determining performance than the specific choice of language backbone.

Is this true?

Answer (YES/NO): NO